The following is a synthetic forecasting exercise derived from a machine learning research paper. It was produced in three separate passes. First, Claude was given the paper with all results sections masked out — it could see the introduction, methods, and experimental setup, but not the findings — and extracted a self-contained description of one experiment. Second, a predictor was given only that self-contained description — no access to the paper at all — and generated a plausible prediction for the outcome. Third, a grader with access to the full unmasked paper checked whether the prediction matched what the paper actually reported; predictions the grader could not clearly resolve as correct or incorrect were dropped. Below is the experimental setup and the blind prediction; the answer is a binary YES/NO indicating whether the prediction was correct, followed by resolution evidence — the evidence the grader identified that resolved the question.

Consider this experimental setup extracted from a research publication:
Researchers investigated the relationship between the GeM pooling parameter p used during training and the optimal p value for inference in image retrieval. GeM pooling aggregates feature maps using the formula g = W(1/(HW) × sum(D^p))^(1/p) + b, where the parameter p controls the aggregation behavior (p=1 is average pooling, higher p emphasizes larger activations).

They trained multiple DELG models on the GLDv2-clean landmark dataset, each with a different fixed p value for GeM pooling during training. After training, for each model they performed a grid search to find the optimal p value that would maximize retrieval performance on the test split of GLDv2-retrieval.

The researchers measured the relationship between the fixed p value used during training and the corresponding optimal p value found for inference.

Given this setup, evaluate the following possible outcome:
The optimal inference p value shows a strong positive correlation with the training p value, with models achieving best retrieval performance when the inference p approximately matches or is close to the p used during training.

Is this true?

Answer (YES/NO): NO